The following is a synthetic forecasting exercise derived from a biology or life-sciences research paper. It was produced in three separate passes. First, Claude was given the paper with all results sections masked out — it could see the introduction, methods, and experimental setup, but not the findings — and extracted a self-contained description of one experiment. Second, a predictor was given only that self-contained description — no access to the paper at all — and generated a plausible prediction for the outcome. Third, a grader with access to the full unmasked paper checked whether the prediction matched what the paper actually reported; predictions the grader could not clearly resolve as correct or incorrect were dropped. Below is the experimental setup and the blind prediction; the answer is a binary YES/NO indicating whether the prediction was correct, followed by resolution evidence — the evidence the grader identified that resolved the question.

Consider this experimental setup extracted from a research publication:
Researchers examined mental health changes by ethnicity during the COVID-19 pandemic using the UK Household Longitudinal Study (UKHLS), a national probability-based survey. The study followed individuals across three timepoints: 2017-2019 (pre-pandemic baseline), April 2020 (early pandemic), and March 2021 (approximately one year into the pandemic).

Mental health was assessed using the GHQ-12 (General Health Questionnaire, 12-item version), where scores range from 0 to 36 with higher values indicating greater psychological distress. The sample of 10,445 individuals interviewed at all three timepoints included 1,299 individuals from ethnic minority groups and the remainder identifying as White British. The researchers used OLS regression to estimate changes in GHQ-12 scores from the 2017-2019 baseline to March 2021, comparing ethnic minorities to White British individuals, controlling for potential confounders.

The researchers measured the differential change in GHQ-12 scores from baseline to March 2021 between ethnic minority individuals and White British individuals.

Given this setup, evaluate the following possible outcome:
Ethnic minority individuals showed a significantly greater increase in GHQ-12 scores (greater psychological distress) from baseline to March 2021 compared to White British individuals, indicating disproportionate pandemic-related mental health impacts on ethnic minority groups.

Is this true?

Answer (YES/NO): NO